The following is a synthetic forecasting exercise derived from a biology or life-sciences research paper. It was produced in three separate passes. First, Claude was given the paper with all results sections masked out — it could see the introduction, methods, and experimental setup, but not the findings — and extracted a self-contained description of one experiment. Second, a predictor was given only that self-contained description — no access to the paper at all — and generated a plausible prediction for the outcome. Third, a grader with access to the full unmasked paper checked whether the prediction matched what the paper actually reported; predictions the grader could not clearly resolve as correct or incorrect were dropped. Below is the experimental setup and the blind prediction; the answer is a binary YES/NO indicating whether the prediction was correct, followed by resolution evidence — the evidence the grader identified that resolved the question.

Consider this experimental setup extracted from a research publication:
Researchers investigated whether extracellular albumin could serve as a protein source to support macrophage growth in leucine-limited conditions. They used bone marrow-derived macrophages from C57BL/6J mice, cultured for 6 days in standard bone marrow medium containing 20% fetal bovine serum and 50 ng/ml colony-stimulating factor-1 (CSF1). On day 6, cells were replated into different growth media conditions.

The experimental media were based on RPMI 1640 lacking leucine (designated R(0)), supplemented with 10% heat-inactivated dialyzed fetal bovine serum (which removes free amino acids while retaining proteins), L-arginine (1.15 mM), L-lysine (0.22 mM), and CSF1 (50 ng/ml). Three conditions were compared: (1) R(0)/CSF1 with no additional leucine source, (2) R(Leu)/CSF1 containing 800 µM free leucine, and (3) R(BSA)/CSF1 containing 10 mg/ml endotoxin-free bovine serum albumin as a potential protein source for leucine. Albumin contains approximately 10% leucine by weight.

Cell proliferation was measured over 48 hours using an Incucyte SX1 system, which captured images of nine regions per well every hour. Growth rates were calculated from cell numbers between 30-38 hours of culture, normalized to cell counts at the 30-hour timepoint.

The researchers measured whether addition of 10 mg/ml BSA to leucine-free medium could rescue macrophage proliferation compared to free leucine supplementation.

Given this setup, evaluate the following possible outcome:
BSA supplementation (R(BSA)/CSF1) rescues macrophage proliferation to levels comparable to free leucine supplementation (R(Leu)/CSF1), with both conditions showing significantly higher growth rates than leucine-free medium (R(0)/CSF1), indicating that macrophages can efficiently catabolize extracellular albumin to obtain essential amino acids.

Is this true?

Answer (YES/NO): NO